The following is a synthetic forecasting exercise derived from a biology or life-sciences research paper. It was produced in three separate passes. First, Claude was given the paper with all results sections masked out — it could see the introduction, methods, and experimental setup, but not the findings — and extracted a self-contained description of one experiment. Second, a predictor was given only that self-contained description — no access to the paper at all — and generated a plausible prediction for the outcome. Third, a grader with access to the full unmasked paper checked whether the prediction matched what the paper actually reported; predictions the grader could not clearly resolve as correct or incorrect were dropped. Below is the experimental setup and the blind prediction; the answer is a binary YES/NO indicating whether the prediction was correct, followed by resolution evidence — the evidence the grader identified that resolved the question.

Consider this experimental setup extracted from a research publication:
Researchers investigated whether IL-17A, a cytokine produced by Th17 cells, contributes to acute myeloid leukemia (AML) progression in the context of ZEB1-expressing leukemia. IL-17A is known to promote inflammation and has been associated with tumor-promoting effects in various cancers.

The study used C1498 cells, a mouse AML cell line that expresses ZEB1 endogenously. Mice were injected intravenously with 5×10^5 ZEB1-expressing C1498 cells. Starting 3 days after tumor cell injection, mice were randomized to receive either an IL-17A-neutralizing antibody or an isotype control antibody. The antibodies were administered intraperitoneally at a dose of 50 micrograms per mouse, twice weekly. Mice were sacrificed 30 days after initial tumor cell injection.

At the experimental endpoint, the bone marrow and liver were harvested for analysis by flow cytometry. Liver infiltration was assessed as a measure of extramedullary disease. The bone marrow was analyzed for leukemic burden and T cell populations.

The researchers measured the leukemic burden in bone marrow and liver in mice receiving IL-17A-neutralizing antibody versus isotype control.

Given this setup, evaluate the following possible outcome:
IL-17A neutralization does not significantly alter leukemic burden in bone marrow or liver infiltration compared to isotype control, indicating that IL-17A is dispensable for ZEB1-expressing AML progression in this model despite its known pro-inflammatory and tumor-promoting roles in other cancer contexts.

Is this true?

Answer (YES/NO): NO